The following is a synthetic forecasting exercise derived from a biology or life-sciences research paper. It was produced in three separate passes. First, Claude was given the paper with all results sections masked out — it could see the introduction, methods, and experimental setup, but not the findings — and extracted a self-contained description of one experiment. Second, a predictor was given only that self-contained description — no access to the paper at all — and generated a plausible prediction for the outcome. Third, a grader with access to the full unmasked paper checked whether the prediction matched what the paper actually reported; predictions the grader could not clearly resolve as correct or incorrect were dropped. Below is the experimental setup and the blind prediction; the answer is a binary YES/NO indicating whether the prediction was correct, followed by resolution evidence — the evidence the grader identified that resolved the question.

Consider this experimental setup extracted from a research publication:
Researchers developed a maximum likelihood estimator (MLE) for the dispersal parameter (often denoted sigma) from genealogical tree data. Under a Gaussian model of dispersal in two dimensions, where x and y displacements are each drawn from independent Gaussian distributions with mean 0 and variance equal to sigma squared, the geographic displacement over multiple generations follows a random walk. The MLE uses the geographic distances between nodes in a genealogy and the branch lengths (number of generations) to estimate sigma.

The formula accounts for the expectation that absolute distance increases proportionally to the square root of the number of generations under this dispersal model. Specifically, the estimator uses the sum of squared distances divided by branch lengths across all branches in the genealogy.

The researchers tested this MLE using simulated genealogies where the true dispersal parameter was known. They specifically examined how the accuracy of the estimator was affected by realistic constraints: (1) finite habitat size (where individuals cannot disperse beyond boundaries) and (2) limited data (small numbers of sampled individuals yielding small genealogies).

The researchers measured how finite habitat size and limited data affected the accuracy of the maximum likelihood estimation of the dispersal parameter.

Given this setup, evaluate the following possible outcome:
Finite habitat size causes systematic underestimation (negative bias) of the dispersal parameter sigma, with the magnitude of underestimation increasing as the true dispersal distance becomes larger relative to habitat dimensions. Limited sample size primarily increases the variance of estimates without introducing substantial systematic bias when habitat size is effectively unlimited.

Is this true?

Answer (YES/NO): NO